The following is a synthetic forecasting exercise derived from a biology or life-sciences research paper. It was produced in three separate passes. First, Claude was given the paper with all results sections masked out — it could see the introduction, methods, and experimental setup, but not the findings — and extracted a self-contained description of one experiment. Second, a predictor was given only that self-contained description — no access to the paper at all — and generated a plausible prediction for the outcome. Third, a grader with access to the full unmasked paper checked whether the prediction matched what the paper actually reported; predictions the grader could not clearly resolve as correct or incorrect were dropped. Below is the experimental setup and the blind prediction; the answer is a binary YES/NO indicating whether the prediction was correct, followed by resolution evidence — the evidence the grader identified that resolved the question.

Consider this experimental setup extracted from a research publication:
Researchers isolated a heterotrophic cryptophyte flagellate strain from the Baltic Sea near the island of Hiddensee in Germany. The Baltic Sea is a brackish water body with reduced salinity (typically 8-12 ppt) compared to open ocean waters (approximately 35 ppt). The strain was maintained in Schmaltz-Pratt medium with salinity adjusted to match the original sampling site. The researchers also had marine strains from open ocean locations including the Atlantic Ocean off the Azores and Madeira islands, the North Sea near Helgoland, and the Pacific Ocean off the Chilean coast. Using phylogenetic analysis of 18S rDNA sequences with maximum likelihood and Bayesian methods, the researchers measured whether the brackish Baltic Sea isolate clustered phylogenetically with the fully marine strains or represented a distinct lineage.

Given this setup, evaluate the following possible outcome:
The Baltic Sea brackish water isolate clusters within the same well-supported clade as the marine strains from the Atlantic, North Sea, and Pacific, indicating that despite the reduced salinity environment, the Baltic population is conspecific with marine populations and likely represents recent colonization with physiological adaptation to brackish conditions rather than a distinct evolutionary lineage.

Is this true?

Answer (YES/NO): NO